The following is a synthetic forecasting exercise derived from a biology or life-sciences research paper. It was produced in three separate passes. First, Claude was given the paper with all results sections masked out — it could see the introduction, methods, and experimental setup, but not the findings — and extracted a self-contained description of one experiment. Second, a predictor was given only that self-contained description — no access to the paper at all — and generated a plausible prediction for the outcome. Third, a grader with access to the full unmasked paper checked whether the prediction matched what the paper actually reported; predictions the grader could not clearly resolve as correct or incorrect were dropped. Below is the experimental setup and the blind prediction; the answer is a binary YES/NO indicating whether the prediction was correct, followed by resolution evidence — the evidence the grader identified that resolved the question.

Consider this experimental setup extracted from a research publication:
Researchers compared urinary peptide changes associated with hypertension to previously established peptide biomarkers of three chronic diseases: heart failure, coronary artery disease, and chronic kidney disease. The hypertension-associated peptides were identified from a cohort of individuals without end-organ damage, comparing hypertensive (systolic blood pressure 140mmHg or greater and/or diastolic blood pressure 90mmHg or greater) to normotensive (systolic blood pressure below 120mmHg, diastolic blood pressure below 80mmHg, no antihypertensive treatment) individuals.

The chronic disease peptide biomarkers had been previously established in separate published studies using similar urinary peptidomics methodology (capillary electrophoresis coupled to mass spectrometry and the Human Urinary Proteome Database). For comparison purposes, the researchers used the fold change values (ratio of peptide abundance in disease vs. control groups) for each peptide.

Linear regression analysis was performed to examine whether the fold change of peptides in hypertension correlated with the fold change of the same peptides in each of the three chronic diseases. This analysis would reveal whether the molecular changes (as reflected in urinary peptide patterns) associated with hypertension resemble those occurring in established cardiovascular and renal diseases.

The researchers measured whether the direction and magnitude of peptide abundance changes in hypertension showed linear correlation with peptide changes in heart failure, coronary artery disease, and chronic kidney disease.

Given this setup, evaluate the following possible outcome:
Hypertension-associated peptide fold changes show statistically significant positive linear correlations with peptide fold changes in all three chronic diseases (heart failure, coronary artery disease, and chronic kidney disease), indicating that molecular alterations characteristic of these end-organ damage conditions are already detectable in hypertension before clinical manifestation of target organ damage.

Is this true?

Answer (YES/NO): YES